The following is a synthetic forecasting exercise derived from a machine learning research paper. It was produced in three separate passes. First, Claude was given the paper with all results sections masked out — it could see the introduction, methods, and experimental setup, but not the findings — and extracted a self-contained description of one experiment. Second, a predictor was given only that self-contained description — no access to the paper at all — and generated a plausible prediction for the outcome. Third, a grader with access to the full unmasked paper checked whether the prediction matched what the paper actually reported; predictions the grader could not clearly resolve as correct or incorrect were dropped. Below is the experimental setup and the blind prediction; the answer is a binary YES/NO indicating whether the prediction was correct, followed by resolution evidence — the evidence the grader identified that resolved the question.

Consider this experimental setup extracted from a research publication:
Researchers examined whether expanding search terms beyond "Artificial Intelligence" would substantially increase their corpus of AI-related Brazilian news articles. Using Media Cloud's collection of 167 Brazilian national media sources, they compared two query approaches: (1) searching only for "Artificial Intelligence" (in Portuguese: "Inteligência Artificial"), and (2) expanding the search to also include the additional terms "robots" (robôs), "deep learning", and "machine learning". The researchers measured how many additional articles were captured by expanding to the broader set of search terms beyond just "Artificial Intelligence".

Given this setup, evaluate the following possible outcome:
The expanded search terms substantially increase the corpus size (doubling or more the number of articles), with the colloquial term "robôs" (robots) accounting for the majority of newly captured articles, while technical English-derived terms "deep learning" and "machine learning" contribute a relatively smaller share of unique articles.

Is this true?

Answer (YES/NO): NO